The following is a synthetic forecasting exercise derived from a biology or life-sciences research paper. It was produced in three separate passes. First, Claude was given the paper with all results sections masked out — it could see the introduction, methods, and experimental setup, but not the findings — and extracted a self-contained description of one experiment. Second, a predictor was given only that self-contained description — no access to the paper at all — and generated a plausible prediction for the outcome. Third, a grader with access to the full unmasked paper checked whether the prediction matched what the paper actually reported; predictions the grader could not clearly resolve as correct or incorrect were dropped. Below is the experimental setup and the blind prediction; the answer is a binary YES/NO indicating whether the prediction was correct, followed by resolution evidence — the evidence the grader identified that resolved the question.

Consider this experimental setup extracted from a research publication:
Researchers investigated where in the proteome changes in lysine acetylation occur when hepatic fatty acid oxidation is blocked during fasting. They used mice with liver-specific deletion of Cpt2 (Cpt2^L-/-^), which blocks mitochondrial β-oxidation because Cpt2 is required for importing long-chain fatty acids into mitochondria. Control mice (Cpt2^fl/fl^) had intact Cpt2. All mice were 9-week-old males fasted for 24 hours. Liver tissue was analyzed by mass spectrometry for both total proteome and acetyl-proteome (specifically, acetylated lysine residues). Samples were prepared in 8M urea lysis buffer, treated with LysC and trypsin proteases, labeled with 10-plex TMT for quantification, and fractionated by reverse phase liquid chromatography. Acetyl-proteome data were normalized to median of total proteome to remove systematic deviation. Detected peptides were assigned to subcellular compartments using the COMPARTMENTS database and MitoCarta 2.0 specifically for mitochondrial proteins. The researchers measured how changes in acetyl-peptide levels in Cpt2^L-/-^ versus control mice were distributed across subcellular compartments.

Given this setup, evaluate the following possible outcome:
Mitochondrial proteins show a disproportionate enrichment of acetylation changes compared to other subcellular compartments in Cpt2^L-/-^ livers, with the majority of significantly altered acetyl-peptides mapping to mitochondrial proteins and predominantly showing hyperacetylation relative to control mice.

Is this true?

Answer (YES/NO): NO